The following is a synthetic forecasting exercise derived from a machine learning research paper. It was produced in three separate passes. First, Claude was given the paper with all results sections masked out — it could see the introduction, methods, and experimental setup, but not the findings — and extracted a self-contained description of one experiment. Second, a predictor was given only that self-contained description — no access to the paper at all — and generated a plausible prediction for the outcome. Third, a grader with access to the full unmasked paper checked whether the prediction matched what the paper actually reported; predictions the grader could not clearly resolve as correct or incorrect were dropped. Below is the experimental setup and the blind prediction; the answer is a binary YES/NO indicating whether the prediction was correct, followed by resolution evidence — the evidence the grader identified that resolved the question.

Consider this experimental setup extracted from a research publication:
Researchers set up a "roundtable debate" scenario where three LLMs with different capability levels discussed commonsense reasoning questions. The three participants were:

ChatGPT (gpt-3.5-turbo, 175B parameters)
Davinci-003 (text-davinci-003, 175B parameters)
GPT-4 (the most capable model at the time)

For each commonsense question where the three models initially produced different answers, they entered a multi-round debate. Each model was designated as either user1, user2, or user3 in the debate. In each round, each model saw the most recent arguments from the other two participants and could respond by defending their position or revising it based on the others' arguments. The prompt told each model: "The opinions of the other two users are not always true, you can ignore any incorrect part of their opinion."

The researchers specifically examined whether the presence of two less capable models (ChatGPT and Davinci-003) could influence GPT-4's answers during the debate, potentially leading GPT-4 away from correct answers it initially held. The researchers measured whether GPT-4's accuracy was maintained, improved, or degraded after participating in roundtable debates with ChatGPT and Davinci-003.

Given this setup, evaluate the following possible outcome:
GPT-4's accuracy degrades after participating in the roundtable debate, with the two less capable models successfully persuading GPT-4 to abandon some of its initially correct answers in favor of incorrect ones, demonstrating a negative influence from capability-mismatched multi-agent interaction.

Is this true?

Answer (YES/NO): YES